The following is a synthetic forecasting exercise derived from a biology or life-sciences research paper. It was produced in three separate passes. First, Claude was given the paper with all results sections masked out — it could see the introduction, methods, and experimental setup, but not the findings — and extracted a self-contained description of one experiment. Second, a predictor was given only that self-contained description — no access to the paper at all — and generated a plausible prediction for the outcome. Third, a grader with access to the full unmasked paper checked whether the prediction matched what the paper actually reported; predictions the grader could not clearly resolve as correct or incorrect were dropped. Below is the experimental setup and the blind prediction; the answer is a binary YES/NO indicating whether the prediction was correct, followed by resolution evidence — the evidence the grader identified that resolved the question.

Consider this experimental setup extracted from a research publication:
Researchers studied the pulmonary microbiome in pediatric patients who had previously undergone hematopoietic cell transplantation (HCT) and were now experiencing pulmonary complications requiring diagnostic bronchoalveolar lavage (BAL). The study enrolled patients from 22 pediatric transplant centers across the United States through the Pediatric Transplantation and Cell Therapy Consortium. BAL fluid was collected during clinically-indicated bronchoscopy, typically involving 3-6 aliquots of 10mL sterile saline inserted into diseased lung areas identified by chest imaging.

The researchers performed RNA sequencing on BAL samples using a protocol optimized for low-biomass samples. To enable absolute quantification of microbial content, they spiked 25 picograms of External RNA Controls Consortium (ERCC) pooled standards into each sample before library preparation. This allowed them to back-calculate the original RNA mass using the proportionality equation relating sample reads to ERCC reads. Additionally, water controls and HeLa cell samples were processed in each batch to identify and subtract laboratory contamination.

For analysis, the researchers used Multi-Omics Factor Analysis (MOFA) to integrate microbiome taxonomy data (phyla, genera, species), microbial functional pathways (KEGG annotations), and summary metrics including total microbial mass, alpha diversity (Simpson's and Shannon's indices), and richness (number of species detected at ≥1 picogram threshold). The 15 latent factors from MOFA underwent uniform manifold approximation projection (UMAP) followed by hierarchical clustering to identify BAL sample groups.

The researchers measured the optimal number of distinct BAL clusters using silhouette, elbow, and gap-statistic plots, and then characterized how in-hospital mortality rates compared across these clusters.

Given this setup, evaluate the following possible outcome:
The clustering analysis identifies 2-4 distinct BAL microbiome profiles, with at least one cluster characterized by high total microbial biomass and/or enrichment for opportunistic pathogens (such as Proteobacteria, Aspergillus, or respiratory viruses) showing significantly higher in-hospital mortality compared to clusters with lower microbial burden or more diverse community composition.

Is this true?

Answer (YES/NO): NO